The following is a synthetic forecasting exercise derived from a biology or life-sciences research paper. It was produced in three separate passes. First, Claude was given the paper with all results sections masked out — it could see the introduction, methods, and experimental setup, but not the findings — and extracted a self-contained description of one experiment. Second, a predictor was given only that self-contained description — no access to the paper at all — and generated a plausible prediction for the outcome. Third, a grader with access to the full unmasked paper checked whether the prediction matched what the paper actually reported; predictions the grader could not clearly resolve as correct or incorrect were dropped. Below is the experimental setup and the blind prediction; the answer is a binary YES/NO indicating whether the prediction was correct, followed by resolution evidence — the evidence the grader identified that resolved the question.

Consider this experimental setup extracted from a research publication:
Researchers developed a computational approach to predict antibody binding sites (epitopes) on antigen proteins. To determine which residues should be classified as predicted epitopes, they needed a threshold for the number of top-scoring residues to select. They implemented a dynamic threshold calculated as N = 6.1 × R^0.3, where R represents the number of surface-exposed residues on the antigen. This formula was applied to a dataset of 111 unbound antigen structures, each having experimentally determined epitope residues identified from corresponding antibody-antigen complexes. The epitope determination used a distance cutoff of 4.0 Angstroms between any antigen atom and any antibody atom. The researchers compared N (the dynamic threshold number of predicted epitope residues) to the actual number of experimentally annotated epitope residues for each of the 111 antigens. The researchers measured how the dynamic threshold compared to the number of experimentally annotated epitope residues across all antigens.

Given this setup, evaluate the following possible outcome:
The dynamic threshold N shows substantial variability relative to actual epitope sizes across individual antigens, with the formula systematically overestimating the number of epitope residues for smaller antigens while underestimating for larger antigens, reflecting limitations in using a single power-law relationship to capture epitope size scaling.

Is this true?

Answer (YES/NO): NO